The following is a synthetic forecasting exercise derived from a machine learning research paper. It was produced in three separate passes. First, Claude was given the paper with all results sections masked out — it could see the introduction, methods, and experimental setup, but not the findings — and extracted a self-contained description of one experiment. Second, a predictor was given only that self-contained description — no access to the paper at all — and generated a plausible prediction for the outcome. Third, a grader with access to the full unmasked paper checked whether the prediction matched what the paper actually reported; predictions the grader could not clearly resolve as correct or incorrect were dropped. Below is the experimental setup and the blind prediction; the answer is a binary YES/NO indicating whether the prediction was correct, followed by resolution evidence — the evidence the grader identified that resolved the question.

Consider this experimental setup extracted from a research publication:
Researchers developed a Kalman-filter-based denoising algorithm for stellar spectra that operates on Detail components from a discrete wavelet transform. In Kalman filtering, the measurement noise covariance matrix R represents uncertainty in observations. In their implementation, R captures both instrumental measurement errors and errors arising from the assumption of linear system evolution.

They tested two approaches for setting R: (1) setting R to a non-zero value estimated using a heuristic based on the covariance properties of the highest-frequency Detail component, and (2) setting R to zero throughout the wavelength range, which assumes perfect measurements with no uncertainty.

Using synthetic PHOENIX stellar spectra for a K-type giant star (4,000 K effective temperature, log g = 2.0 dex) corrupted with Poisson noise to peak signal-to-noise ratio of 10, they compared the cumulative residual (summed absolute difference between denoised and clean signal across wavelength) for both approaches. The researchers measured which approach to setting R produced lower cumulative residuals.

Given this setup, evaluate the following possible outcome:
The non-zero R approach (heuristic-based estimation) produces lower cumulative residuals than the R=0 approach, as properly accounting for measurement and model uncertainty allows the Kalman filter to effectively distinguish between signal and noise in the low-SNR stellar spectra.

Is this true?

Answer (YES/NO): YES